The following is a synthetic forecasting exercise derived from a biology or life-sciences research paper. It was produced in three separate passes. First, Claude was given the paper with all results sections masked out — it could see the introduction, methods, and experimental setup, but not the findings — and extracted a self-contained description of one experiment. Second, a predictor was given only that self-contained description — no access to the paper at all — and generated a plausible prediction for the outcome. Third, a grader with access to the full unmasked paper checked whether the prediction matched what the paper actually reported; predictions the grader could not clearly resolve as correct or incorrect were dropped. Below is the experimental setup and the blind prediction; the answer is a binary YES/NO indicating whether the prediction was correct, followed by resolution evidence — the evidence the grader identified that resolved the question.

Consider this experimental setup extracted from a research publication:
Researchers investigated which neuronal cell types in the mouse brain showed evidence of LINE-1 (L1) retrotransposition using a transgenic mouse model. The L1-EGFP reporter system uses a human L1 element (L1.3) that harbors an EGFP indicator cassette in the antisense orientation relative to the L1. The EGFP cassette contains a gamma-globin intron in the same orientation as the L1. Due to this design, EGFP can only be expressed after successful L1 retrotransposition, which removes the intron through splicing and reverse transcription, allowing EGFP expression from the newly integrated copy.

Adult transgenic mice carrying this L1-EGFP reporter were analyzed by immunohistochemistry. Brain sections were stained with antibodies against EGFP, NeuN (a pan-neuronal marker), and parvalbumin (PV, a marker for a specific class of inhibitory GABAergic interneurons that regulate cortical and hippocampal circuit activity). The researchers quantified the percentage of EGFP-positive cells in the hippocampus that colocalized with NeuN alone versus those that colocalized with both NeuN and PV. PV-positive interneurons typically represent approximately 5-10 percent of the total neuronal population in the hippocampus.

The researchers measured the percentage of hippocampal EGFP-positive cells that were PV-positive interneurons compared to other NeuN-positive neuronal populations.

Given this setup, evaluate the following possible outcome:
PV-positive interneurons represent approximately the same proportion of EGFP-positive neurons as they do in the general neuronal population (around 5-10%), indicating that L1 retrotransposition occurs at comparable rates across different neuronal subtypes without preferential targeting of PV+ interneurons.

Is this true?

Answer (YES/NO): NO